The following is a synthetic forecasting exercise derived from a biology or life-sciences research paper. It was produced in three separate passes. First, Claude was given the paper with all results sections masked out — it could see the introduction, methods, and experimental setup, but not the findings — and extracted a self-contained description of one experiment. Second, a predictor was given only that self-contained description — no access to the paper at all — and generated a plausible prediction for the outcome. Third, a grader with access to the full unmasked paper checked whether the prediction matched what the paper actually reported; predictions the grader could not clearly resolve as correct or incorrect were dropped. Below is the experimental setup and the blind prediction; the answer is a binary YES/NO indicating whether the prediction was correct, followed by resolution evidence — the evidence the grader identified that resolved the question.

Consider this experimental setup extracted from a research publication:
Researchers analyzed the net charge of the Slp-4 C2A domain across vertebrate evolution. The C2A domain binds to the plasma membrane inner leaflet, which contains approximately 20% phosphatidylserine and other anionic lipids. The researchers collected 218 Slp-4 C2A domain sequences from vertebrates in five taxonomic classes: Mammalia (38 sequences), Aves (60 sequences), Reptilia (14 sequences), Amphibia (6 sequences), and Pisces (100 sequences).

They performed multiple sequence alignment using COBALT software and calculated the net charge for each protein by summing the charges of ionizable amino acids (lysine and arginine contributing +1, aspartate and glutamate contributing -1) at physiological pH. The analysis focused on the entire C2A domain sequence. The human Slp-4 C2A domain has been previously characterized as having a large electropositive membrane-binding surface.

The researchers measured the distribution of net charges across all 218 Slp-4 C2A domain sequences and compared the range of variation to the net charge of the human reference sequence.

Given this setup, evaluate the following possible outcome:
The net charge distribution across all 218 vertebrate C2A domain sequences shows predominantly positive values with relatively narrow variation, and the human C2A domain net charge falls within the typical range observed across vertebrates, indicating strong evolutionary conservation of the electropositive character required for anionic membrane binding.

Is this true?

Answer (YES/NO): NO